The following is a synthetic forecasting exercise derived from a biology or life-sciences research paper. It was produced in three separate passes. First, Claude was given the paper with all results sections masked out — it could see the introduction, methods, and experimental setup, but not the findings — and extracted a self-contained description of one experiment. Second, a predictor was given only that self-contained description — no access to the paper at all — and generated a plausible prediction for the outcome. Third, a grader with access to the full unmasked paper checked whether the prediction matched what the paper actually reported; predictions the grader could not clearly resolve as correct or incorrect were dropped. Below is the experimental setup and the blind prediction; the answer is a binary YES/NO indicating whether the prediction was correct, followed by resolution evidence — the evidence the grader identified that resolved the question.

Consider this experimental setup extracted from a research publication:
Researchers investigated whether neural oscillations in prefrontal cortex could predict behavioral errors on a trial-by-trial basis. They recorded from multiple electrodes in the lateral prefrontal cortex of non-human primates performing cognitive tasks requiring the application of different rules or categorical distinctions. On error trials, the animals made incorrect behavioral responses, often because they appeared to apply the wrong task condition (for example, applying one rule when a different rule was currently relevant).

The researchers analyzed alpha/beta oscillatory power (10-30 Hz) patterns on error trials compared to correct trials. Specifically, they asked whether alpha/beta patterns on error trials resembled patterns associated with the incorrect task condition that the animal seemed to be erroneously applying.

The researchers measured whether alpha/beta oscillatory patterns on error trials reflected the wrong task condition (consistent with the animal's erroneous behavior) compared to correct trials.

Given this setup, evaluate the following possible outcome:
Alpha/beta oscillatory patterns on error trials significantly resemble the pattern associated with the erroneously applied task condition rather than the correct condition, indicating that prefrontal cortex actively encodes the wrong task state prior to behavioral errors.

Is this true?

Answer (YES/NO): YES